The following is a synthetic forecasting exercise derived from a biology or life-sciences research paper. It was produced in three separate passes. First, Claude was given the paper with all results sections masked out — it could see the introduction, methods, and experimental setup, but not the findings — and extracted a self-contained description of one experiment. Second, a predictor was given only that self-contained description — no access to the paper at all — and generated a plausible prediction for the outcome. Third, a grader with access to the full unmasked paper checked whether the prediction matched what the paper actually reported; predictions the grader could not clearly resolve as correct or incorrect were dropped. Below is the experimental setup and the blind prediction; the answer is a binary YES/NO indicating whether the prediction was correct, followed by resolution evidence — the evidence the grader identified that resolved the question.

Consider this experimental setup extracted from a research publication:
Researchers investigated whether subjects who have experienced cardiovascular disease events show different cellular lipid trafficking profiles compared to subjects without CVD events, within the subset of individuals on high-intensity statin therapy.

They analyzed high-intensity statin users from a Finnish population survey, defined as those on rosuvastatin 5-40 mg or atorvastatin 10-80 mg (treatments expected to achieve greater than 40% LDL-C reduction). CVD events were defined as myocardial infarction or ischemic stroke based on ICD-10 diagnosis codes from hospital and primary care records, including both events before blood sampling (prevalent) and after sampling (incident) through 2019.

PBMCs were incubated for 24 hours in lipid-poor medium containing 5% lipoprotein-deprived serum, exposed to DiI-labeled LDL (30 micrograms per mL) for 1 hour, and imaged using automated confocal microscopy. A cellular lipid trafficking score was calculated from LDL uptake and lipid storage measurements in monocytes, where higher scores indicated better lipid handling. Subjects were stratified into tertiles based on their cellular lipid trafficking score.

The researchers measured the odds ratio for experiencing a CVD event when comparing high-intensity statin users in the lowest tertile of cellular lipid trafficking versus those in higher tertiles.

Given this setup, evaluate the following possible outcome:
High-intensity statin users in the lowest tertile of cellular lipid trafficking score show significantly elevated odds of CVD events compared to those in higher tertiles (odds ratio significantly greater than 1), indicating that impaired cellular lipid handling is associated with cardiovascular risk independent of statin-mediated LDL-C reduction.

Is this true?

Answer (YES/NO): NO